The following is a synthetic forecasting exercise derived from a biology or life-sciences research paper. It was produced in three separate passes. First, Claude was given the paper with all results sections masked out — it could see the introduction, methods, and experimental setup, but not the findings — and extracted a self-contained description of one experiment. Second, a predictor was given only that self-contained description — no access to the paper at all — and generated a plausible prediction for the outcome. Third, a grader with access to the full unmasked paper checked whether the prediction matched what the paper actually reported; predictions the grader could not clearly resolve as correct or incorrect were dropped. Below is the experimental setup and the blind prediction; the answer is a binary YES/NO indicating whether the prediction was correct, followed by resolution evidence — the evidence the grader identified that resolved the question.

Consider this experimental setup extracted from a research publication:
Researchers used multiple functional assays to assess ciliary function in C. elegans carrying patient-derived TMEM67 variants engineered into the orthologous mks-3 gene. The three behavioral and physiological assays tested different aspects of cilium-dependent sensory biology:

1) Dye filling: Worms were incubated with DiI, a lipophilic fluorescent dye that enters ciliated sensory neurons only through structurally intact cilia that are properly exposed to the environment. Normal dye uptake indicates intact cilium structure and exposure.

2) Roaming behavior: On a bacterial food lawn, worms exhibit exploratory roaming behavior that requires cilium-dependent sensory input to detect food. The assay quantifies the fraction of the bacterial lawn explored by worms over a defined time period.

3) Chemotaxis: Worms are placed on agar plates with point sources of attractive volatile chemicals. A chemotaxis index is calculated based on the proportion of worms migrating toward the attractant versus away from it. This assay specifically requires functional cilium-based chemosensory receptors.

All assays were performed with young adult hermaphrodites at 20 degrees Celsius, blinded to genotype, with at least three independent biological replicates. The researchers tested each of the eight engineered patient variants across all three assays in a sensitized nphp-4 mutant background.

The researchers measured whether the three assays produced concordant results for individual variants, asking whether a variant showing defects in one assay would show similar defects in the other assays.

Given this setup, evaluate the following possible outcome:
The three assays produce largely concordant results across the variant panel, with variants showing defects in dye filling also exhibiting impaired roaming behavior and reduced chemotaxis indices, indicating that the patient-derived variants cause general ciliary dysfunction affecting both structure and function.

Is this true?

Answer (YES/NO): NO